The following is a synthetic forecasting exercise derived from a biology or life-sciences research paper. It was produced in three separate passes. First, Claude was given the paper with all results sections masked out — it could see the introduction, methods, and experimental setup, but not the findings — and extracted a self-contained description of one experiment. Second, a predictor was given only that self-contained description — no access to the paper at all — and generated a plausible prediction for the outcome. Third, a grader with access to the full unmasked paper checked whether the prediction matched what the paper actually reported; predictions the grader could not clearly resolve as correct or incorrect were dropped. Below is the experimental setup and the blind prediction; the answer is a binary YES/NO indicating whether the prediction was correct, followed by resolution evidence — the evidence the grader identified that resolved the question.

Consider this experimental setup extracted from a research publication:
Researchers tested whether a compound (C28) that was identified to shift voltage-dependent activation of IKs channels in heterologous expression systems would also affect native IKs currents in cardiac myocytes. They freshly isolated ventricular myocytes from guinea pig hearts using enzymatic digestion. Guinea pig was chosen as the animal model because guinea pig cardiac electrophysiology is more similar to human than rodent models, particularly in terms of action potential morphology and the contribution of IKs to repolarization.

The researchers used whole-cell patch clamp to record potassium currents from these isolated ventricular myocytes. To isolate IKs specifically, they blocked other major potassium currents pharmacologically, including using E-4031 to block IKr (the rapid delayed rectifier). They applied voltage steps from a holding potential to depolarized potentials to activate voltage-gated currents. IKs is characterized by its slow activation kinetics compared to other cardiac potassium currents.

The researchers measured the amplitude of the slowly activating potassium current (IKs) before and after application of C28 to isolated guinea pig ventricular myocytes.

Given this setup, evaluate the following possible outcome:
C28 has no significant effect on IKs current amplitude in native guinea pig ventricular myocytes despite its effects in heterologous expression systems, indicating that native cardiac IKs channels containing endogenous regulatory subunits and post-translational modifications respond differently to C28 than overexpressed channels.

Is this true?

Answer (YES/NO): NO